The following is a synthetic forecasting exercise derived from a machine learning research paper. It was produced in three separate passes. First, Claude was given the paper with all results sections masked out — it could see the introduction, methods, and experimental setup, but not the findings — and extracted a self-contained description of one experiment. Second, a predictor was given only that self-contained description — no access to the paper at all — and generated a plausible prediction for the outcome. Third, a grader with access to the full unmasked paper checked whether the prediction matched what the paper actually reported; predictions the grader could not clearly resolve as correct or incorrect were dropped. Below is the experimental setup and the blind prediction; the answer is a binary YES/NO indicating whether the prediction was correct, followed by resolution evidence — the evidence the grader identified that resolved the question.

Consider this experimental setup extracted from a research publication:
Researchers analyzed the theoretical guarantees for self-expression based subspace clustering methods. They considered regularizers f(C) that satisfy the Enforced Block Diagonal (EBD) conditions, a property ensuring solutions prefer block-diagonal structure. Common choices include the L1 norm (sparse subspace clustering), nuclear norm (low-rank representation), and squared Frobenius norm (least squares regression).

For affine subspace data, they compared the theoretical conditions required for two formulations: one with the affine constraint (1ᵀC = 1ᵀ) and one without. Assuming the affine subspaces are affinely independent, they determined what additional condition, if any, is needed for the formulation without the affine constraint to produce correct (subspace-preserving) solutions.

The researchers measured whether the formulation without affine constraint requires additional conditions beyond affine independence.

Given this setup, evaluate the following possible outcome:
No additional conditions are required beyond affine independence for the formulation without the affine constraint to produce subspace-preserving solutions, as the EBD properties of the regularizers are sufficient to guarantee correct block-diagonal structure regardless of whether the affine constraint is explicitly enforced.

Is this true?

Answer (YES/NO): NO